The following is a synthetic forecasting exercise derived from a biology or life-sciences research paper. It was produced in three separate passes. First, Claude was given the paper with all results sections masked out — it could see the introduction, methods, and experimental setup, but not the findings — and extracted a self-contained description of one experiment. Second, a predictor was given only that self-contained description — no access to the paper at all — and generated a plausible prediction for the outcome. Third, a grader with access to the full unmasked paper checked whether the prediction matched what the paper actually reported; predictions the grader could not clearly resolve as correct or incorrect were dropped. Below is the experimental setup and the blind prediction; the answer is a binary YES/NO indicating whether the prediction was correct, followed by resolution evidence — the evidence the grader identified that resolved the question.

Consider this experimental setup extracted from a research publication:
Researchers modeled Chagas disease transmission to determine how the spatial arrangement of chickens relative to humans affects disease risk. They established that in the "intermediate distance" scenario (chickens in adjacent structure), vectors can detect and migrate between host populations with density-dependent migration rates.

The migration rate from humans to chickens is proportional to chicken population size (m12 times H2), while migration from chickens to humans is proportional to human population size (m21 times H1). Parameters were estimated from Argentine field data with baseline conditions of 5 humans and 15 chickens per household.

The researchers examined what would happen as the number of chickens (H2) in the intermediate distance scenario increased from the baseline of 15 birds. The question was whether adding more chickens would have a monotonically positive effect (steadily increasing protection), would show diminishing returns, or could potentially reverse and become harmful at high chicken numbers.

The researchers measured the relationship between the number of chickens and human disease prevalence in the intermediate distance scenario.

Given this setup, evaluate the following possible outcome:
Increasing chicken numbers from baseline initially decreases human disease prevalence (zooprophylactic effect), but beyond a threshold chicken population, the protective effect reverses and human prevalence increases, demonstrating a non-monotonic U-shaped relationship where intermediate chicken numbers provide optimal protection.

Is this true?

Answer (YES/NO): NO